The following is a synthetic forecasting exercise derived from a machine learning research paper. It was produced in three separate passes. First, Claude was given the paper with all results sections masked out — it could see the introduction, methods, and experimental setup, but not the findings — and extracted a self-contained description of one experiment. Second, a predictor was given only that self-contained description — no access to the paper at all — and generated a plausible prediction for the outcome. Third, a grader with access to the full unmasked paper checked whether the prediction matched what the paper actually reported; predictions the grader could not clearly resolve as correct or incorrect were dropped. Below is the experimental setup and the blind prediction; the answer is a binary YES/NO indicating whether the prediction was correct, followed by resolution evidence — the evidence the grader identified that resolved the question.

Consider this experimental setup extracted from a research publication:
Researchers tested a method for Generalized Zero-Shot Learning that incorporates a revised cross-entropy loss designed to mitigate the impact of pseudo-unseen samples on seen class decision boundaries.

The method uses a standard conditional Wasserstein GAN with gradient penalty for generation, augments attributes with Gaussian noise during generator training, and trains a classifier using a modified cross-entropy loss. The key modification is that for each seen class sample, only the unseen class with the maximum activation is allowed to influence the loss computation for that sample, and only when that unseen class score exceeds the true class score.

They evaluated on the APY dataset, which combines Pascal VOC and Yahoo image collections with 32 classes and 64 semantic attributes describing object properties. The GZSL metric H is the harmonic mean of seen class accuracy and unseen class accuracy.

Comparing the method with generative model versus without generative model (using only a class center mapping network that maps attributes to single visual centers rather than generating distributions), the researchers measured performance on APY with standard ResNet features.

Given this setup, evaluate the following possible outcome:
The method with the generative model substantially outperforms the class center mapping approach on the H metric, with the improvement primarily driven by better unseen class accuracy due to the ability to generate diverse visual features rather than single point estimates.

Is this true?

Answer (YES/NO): NO